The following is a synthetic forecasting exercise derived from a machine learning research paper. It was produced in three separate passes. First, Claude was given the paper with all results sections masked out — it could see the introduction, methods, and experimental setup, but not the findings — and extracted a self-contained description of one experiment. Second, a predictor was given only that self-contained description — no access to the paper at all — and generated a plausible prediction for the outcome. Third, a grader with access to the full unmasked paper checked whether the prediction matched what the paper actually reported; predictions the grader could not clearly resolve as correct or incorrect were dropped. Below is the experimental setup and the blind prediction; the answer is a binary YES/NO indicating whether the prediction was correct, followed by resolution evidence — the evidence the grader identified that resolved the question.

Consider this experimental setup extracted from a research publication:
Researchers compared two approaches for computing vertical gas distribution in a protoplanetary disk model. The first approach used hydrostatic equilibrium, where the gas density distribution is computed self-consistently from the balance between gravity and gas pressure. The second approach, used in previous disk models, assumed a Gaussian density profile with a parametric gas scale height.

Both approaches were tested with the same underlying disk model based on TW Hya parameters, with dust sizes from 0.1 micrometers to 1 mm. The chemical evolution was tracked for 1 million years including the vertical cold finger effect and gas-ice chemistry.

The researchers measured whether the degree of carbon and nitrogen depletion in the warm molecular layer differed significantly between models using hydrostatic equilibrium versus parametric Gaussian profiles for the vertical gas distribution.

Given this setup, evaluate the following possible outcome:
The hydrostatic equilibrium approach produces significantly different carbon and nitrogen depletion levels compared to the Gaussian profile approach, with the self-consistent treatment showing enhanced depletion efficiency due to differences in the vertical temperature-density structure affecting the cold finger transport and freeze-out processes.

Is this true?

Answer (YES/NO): NO